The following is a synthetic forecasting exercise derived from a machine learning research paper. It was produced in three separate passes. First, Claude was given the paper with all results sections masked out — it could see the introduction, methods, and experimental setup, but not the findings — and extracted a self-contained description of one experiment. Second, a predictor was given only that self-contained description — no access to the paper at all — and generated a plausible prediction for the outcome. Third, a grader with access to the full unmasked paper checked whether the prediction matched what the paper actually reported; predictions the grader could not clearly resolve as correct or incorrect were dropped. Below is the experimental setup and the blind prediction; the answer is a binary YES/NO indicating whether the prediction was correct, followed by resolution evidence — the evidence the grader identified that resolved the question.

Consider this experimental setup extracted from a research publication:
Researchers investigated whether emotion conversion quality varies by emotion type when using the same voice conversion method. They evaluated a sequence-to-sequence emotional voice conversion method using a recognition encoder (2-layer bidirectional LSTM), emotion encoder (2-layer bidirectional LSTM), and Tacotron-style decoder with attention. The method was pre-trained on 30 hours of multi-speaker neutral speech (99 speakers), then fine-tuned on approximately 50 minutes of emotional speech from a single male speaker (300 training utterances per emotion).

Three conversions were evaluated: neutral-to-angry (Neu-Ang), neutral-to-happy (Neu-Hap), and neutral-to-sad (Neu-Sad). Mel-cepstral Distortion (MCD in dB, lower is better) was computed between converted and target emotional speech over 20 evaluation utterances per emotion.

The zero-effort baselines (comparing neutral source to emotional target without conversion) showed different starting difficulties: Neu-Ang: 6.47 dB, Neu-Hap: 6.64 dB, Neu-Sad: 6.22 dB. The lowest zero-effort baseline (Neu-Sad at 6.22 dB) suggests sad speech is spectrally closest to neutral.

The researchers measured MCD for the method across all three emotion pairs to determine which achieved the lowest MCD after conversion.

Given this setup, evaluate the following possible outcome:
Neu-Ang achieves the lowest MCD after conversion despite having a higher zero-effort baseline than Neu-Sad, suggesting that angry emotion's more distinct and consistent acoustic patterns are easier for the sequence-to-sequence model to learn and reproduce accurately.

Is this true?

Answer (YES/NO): YES